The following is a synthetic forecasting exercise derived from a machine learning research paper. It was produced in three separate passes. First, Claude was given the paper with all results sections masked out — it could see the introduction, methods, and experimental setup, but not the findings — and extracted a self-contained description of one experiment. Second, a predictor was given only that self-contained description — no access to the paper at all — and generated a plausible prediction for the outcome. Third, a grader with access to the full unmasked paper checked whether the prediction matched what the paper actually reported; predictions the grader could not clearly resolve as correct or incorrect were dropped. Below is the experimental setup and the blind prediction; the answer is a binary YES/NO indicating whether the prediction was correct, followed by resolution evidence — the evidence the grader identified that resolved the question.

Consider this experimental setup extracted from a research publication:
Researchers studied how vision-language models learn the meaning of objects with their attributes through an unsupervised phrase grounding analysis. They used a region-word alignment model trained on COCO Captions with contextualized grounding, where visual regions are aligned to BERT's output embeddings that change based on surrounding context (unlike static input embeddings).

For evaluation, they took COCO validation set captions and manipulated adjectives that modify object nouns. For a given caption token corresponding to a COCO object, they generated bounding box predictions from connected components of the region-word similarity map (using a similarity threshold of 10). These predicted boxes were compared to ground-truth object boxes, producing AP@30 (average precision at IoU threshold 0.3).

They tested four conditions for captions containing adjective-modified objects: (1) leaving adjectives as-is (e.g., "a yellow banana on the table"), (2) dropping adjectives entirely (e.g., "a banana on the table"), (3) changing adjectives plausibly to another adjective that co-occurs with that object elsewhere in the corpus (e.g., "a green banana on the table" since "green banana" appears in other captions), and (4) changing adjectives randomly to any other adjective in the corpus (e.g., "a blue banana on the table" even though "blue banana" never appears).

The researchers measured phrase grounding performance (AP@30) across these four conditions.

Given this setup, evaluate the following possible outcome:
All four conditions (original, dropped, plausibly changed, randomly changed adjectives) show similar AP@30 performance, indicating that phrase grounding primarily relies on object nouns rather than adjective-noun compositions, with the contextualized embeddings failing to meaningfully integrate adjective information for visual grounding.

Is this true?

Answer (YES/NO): NO